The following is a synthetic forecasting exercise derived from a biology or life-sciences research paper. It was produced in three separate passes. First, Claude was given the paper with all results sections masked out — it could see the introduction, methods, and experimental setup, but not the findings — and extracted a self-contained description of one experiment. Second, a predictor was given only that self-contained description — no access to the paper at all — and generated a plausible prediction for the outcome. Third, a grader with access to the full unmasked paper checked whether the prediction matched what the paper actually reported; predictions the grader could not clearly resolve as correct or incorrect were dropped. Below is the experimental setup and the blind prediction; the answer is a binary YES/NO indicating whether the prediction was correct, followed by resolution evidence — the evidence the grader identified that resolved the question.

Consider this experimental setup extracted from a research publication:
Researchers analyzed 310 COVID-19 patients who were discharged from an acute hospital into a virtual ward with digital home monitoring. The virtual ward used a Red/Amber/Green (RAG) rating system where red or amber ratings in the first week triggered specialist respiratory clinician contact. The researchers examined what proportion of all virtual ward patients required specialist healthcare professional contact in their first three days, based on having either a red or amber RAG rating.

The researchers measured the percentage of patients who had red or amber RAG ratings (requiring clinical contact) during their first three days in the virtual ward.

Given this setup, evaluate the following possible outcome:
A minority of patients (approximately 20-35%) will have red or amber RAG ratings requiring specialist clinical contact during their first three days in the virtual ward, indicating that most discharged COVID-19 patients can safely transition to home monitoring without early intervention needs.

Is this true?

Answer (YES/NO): NO